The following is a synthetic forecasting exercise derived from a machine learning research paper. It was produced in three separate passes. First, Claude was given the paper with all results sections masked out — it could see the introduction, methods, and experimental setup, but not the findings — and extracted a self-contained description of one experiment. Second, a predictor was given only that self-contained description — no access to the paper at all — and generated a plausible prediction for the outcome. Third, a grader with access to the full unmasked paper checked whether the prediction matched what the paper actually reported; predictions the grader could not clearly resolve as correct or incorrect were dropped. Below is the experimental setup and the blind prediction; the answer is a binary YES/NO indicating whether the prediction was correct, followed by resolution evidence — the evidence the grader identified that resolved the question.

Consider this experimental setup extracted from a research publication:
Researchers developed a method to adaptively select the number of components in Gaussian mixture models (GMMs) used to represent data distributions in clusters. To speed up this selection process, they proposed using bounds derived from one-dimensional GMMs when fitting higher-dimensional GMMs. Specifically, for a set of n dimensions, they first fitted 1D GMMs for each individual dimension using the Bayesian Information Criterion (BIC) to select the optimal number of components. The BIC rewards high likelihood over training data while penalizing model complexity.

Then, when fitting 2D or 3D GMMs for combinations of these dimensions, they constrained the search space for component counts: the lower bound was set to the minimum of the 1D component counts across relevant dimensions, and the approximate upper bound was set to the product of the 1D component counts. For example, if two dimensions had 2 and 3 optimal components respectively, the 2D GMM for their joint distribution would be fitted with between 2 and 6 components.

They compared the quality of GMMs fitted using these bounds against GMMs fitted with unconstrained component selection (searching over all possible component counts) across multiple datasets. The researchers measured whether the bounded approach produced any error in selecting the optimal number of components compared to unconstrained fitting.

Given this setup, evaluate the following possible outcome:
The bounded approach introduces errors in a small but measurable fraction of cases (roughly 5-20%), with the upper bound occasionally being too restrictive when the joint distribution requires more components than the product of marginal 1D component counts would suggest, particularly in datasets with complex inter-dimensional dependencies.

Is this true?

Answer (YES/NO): NO